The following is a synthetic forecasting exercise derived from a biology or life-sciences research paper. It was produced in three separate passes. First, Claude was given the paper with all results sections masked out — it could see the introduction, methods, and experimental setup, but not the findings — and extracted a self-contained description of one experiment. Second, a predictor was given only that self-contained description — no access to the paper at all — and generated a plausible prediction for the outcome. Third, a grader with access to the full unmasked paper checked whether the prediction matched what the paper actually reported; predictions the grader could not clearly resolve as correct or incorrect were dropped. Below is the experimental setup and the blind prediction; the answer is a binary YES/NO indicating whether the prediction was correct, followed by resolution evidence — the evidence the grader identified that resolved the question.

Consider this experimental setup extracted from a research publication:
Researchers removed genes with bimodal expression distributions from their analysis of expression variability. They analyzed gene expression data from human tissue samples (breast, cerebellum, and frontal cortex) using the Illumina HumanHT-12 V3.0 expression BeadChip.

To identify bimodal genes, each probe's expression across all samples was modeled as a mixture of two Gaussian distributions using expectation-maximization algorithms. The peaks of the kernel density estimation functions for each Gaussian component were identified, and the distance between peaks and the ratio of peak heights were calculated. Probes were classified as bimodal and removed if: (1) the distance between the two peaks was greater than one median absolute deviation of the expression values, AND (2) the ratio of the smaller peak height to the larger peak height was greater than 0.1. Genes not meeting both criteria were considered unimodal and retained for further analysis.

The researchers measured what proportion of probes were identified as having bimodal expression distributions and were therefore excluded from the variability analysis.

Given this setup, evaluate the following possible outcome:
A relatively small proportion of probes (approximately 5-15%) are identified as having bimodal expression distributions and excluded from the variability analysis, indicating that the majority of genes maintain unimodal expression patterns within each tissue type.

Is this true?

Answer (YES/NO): NO